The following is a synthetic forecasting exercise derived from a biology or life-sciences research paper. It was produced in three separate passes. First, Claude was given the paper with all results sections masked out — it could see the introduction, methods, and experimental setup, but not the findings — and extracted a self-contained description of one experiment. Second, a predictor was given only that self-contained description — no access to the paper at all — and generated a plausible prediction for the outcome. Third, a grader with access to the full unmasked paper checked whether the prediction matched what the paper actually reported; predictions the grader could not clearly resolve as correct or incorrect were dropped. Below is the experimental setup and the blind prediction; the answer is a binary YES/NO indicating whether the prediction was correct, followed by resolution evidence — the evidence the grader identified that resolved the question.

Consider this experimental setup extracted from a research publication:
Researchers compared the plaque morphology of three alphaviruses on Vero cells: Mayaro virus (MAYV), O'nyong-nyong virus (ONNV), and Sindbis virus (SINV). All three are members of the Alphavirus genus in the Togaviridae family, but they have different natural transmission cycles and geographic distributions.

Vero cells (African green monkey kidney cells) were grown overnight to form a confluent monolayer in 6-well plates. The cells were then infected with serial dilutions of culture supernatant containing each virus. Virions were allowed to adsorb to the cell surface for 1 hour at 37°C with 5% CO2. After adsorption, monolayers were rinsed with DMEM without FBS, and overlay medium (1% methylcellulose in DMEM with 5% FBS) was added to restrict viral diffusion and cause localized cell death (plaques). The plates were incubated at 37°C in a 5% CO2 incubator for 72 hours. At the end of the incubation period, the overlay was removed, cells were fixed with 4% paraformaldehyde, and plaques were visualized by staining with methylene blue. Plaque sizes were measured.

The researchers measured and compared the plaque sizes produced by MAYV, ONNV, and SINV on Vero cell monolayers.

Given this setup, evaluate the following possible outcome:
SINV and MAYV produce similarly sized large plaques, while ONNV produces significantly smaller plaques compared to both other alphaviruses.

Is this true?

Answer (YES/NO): NO